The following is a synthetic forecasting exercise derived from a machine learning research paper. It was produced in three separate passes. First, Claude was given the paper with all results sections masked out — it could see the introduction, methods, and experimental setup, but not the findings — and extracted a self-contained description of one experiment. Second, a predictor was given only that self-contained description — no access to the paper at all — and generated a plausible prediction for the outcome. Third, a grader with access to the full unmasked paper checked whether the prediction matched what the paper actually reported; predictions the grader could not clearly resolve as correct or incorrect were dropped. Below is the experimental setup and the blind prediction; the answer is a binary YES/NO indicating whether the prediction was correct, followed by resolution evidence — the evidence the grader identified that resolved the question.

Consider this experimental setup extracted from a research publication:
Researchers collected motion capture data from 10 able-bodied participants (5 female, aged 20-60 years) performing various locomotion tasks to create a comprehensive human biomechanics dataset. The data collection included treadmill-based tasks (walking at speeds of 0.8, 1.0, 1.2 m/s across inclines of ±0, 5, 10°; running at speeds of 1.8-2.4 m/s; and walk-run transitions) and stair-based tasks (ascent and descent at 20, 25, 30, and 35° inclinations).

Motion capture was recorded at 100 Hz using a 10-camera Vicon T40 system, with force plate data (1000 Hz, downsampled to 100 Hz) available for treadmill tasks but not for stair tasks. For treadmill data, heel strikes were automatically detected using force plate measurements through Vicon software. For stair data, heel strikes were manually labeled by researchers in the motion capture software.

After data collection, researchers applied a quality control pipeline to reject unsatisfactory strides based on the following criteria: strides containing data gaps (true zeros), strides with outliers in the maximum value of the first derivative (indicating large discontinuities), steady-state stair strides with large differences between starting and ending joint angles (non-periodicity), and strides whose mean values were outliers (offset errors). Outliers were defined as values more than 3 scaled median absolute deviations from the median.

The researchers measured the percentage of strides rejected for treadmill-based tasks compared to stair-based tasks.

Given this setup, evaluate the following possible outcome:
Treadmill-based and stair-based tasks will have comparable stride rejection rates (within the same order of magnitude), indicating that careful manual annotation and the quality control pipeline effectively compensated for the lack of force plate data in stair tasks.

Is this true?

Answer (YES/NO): YES